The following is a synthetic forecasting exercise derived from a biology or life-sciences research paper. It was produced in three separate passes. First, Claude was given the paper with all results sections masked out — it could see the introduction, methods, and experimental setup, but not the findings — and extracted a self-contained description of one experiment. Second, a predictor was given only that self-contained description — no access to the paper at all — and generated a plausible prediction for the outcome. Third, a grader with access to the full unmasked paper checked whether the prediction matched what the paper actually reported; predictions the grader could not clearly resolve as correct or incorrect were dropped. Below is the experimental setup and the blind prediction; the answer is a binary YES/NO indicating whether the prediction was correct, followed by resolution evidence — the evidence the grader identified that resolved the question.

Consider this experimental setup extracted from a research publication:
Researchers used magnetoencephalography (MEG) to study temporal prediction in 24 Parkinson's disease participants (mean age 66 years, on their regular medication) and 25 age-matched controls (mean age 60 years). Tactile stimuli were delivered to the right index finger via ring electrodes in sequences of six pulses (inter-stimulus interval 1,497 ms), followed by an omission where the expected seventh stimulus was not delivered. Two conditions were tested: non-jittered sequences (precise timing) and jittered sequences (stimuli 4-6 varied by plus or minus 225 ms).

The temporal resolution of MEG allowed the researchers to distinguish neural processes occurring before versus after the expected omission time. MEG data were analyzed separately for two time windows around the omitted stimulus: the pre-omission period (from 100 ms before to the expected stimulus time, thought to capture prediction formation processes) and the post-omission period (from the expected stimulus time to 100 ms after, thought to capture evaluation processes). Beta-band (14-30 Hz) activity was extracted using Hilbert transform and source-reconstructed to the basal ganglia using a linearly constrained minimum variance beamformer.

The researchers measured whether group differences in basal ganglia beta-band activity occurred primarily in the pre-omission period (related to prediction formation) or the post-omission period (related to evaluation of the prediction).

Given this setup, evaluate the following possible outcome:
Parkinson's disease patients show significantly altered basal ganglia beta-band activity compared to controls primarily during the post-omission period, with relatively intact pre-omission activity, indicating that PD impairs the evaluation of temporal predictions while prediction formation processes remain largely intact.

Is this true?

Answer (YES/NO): NO